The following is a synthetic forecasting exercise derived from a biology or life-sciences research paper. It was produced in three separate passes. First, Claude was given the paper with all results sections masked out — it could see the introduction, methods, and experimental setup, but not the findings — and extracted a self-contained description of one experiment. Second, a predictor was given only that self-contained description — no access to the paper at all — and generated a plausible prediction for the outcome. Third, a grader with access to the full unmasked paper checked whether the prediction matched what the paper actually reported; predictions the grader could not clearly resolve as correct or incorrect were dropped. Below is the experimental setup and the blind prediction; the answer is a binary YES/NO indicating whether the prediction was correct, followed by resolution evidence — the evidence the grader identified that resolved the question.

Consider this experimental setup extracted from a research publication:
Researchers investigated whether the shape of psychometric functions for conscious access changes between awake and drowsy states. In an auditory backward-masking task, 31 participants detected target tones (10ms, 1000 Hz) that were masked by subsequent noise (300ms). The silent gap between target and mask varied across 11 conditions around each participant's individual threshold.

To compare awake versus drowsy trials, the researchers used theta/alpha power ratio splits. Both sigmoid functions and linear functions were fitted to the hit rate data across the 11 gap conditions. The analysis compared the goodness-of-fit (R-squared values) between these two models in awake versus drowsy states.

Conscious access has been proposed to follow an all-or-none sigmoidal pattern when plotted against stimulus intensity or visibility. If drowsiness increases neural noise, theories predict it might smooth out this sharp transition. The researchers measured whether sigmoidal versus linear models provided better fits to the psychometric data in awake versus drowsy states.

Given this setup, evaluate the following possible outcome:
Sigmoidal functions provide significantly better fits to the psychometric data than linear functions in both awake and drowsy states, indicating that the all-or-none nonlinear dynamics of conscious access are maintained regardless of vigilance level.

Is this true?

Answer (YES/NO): NO